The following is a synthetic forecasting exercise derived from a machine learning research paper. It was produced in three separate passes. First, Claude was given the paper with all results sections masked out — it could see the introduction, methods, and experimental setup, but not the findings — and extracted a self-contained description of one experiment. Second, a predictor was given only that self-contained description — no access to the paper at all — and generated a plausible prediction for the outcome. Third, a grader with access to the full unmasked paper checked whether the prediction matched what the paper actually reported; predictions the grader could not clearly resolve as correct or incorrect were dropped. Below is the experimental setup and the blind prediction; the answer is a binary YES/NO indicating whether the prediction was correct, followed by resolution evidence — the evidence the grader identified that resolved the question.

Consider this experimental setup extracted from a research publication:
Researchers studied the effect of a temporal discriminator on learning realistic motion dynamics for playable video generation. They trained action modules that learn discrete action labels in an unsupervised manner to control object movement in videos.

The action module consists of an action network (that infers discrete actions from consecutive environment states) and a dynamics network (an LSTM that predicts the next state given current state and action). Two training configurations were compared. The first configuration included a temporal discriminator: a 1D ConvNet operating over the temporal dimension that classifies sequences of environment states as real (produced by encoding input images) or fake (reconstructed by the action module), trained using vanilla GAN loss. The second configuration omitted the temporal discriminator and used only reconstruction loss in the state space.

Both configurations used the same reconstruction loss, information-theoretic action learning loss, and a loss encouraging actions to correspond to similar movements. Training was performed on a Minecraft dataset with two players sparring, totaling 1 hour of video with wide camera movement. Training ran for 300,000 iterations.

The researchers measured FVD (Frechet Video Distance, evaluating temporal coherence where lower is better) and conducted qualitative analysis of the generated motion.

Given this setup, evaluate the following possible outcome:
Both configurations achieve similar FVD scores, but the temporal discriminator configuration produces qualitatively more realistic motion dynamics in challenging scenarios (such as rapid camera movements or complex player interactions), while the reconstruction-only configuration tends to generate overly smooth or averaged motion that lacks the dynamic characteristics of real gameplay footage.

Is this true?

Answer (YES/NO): NO